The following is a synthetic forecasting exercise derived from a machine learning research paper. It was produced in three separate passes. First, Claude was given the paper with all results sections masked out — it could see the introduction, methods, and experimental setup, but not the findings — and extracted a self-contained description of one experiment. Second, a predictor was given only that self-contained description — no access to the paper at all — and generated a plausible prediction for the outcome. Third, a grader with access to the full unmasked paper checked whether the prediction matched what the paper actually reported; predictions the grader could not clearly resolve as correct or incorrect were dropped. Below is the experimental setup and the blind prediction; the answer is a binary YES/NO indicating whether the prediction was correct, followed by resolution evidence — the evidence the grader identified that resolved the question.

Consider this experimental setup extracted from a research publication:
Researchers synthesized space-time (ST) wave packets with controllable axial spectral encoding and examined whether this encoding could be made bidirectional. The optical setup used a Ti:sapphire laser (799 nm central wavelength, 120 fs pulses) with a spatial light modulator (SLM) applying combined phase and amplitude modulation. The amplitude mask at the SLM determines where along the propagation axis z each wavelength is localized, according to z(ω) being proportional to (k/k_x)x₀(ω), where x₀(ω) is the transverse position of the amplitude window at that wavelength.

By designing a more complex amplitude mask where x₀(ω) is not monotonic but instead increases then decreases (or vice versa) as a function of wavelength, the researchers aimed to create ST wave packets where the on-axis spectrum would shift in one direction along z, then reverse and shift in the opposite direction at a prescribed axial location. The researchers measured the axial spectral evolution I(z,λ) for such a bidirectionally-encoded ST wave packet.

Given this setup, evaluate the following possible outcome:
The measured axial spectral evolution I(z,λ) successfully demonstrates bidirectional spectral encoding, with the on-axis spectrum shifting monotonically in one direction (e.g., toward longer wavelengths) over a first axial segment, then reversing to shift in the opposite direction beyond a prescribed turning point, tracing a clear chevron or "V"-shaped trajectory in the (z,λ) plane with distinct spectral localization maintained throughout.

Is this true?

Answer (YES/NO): YES